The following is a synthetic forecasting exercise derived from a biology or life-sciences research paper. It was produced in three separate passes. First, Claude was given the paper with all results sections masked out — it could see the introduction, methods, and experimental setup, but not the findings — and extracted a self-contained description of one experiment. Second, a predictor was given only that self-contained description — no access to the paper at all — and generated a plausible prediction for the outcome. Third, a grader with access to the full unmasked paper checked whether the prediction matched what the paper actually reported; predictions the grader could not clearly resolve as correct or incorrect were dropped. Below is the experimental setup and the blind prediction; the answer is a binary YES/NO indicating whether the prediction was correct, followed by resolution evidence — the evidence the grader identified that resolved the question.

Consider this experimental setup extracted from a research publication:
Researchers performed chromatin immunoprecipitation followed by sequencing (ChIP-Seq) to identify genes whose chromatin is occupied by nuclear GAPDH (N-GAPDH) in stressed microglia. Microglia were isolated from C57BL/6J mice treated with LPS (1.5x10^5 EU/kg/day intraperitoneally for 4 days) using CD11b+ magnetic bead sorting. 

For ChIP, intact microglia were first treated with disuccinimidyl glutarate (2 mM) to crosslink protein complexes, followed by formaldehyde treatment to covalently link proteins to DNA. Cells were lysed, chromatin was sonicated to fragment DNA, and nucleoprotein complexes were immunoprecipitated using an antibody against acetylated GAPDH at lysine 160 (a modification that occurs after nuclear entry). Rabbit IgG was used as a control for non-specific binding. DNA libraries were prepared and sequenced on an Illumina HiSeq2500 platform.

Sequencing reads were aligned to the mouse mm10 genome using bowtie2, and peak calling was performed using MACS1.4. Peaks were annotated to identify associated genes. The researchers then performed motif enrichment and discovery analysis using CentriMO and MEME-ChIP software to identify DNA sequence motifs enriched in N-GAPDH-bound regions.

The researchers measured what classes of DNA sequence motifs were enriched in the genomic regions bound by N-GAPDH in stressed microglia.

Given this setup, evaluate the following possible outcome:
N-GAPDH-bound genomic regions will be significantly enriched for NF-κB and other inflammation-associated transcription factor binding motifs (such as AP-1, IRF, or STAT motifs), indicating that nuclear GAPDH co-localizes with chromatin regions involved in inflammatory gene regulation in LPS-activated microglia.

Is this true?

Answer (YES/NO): NO